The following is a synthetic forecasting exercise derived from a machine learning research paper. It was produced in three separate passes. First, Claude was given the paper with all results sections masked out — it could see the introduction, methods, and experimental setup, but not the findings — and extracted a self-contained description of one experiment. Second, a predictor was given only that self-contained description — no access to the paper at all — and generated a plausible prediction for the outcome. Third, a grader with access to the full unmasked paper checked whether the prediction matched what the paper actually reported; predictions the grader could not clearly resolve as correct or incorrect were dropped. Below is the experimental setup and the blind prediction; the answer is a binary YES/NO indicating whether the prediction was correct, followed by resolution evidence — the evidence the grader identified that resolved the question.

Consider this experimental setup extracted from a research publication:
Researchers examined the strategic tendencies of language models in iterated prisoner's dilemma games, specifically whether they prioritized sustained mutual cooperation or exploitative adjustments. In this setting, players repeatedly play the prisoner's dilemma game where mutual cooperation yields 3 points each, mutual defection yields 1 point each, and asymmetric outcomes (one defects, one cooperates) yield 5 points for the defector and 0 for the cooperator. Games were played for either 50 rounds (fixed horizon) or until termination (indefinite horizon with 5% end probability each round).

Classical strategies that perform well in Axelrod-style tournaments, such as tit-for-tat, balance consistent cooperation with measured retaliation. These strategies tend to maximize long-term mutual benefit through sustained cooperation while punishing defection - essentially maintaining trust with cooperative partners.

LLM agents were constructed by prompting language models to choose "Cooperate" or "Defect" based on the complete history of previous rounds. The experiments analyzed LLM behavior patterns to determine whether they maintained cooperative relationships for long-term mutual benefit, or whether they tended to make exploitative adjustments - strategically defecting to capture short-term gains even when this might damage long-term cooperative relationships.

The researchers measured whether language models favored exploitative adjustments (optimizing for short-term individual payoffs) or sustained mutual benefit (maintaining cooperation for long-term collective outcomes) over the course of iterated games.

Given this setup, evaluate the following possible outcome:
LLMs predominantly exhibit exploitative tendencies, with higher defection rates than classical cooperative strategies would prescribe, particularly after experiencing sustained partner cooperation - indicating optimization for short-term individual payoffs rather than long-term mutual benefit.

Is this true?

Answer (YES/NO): NO